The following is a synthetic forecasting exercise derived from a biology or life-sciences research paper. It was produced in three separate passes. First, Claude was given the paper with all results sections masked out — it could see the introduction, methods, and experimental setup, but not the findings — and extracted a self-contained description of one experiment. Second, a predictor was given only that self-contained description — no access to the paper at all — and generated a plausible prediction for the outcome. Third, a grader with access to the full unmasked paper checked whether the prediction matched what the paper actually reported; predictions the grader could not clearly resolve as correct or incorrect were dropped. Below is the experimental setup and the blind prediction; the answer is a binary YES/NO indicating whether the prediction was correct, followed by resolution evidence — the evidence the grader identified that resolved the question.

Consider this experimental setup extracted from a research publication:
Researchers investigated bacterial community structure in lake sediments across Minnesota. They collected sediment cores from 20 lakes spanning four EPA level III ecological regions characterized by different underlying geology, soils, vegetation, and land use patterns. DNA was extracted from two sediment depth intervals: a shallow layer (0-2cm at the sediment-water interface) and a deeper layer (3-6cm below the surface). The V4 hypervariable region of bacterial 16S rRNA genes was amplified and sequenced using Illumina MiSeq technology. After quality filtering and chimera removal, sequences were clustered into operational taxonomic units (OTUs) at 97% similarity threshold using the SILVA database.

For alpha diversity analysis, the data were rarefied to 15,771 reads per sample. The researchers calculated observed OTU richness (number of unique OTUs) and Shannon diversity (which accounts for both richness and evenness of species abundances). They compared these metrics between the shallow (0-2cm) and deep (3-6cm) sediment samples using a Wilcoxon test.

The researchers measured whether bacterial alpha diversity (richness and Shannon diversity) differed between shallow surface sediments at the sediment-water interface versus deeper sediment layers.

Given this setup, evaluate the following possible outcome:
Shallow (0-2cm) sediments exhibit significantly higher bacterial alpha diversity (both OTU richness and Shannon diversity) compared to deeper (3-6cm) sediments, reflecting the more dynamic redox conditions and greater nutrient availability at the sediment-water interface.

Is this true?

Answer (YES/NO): NO